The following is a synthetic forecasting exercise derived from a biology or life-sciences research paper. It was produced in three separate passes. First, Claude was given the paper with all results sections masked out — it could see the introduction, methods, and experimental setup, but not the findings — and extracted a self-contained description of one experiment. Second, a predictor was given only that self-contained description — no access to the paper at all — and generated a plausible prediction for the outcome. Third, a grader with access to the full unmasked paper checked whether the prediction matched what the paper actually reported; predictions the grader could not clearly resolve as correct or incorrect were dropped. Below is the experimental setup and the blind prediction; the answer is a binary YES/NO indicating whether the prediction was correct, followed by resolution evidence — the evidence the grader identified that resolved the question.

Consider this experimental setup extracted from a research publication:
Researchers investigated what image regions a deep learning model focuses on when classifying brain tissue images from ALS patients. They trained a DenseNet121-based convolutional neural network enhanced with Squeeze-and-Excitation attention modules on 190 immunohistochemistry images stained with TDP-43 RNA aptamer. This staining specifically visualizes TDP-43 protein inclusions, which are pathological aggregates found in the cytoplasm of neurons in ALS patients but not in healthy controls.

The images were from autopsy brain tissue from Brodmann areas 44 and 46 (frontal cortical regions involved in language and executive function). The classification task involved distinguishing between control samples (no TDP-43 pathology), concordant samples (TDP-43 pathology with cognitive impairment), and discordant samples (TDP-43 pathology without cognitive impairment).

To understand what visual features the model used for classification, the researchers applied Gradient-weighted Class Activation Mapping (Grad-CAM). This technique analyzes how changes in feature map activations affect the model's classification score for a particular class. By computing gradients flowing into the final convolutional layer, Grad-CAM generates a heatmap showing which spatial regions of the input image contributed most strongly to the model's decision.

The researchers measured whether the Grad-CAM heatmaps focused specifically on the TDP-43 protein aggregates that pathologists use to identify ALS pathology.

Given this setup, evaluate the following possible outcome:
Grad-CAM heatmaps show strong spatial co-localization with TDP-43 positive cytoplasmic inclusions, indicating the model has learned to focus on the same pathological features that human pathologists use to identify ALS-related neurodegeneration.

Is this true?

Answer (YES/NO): NO